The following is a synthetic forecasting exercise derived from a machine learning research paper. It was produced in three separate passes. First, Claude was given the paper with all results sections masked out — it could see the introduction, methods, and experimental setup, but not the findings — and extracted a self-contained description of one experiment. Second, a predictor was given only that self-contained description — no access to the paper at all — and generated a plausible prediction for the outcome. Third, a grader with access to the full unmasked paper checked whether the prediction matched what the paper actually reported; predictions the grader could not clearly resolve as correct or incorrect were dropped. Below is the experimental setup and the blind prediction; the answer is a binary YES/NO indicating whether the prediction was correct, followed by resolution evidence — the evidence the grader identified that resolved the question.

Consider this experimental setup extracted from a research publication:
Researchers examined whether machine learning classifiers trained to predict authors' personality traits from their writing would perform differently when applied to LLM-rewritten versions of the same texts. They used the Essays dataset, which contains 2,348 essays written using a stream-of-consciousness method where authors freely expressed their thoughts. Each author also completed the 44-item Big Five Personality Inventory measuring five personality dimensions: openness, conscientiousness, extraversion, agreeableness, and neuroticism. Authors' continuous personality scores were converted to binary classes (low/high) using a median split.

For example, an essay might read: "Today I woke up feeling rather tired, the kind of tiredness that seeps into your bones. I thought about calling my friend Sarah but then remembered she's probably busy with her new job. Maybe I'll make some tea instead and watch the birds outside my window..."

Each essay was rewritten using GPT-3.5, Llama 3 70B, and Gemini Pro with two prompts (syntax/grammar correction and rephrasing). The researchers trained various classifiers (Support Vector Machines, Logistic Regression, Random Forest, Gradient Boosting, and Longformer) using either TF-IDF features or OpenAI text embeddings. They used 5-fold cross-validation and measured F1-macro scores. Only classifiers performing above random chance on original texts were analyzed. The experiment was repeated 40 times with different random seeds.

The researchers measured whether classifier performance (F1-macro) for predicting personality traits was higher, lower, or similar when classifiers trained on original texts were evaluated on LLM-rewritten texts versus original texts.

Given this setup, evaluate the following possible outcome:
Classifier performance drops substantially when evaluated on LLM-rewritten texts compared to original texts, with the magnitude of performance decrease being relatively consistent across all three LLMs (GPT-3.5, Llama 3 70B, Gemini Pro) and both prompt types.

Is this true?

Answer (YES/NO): NO